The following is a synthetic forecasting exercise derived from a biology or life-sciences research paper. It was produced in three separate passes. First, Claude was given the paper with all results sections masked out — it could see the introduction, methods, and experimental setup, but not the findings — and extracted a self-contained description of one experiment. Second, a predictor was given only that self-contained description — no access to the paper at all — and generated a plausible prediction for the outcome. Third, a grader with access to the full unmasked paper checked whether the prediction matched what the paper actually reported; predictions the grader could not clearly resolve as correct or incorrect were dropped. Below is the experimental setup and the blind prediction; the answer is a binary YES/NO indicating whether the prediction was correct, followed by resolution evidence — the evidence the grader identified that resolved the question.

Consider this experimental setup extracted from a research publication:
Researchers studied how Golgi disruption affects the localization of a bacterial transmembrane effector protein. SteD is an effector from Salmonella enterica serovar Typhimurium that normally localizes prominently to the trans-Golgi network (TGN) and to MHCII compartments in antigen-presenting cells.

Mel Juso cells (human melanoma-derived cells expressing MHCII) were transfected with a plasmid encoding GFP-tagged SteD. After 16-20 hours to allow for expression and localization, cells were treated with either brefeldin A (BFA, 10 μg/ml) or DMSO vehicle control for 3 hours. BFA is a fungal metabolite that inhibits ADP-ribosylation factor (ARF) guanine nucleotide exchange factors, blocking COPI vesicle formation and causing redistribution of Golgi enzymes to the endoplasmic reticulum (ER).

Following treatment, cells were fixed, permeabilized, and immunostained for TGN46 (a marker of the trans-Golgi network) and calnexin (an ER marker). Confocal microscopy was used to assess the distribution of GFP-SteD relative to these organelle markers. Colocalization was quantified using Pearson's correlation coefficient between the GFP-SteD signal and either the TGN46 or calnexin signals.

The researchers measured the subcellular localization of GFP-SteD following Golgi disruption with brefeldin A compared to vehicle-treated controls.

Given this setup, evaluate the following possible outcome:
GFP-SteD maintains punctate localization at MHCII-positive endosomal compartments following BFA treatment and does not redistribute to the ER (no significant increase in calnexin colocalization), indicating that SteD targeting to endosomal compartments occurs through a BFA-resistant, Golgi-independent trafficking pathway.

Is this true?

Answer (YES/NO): NO